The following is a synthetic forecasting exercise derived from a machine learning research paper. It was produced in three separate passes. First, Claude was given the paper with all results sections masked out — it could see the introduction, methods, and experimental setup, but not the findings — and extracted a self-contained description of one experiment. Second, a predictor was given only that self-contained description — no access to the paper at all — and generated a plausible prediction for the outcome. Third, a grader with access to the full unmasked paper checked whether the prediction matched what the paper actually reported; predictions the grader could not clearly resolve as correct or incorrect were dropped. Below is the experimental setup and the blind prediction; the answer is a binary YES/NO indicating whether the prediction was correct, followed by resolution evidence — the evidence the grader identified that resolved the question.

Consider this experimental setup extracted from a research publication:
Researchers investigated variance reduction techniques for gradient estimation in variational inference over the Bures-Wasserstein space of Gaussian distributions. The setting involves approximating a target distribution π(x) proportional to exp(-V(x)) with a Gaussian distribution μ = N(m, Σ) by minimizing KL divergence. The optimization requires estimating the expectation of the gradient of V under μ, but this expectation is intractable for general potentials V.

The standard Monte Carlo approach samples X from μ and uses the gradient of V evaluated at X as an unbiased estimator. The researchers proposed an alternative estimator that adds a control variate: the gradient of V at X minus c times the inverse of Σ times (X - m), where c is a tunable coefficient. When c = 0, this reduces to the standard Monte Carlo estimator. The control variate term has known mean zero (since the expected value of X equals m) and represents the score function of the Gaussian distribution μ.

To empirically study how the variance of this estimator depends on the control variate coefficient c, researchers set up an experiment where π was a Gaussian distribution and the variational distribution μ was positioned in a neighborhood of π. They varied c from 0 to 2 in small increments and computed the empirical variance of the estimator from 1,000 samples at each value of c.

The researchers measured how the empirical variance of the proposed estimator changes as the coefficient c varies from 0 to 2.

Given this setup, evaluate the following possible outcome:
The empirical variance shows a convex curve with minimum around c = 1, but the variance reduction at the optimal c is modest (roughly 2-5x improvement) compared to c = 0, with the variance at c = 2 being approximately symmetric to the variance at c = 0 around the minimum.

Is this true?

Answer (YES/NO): NO